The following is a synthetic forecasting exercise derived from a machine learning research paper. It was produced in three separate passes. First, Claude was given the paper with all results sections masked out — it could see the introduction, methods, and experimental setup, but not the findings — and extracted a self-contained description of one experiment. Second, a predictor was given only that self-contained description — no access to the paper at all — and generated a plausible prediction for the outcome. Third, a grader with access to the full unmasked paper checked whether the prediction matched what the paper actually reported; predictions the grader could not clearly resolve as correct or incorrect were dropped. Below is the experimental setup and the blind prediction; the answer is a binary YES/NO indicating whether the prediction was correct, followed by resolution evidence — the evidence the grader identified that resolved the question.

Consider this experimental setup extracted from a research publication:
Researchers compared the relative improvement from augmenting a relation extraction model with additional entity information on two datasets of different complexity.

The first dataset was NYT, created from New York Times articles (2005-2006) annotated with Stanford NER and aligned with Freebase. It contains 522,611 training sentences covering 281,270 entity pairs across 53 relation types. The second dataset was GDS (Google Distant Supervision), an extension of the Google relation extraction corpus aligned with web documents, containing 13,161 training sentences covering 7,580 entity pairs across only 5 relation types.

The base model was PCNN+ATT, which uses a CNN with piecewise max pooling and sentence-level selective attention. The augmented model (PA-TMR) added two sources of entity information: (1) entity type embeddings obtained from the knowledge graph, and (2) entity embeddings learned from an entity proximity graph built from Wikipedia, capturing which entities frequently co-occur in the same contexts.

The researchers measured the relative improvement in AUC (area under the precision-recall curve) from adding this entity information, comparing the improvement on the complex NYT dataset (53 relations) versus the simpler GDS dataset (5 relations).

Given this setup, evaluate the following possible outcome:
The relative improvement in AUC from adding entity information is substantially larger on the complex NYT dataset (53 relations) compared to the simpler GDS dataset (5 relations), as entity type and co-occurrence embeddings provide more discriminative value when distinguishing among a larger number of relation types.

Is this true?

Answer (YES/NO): YES